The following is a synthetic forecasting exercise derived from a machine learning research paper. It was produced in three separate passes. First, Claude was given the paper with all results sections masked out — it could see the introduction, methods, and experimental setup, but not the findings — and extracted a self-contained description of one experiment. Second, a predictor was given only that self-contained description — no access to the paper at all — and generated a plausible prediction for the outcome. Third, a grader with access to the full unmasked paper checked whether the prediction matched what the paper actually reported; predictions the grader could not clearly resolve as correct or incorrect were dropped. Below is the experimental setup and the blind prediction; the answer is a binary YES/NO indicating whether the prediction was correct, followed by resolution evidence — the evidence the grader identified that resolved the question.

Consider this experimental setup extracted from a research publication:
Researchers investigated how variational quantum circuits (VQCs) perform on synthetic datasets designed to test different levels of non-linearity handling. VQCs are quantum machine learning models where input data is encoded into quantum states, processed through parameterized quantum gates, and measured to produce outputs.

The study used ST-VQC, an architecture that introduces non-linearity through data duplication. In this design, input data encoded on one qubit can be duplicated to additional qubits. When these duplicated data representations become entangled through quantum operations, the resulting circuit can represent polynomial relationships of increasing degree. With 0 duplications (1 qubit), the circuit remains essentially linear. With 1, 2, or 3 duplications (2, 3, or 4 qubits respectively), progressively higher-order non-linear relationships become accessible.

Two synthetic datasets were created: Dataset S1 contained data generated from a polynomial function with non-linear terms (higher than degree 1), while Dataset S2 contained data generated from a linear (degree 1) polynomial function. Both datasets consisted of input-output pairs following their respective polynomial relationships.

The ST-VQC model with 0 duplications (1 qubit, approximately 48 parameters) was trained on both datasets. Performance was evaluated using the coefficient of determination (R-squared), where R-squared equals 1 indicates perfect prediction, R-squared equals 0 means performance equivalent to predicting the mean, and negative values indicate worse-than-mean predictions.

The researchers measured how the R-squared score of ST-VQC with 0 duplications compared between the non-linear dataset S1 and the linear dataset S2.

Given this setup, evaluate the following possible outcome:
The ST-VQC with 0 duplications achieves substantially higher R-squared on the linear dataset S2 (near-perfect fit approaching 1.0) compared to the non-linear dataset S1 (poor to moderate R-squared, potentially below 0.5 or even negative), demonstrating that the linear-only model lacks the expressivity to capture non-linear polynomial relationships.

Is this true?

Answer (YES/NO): YES